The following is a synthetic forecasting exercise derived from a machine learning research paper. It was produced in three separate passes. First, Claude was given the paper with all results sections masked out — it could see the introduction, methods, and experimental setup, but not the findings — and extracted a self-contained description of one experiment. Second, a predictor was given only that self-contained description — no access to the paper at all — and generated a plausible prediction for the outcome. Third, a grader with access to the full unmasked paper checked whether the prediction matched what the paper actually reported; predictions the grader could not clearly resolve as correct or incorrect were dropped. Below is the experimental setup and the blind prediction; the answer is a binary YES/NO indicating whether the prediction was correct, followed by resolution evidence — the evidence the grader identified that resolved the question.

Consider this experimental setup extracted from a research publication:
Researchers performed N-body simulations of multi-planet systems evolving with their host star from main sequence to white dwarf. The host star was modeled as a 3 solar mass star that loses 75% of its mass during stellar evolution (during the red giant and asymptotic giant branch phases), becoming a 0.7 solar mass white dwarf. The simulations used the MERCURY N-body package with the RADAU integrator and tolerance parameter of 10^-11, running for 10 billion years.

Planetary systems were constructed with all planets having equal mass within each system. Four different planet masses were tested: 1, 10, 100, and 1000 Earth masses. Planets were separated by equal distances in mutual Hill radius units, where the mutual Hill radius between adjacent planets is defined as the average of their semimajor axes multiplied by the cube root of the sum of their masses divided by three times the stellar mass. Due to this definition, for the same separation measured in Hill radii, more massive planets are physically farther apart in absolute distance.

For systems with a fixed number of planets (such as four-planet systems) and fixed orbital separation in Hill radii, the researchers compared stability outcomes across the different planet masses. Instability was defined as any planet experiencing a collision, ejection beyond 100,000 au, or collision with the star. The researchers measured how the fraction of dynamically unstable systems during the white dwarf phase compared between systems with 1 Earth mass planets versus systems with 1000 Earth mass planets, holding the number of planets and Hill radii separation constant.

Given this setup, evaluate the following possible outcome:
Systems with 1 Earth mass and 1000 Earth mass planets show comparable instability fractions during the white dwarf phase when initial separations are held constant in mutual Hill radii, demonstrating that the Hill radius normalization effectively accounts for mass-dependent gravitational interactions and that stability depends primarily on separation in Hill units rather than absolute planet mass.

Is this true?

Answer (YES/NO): NO